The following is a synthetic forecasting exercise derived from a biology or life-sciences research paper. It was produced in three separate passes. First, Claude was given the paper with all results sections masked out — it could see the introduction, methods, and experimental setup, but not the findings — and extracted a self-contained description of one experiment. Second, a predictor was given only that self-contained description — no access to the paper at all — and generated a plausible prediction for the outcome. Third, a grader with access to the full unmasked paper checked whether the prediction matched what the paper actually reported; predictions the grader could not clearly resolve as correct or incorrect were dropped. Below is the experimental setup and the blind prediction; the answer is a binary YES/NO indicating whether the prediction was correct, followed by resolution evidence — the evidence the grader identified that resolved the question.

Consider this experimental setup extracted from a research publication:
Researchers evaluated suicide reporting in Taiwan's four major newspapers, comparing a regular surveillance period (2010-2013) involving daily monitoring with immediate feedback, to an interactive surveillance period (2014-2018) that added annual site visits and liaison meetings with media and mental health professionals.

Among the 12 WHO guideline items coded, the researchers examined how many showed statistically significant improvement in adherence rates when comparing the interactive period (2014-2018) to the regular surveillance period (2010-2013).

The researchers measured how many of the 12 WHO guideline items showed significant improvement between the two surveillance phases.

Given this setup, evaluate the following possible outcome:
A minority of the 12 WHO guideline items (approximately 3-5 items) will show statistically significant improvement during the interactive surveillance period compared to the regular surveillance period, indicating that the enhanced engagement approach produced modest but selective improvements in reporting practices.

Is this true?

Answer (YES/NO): NO